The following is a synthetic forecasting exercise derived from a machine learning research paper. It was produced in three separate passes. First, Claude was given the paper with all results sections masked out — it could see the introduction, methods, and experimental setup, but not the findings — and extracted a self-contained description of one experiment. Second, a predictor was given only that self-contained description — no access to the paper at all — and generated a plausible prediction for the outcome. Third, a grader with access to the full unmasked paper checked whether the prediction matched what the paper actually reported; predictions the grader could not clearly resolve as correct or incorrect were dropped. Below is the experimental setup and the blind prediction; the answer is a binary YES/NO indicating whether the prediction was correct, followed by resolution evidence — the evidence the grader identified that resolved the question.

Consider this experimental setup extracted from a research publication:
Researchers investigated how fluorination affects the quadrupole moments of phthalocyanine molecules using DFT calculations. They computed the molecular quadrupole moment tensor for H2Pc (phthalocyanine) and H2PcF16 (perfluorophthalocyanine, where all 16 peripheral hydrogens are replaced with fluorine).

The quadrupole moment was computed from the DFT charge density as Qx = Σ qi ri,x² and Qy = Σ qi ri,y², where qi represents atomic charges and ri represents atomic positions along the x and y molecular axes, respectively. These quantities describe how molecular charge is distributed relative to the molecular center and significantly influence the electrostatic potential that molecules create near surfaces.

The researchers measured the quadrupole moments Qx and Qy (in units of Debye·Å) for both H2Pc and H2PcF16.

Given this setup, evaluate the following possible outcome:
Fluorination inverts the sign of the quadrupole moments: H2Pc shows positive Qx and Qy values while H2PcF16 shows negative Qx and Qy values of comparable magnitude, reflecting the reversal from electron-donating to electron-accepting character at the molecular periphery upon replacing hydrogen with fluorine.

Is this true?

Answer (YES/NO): YES